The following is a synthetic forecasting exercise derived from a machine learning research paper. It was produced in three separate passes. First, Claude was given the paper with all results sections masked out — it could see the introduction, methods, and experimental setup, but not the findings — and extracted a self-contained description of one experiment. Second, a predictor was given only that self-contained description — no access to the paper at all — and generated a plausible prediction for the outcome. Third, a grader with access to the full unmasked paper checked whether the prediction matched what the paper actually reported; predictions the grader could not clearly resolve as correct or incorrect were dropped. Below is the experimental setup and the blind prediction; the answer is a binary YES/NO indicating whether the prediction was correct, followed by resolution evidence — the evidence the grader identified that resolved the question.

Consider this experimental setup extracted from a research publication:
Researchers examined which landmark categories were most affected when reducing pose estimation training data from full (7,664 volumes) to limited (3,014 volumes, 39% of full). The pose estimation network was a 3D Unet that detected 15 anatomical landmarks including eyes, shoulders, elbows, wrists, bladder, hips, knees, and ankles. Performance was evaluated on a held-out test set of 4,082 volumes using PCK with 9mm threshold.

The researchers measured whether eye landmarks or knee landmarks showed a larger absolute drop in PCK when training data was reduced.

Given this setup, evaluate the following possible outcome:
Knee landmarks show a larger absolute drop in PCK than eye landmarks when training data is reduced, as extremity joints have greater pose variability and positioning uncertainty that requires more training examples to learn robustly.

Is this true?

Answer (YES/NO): YES